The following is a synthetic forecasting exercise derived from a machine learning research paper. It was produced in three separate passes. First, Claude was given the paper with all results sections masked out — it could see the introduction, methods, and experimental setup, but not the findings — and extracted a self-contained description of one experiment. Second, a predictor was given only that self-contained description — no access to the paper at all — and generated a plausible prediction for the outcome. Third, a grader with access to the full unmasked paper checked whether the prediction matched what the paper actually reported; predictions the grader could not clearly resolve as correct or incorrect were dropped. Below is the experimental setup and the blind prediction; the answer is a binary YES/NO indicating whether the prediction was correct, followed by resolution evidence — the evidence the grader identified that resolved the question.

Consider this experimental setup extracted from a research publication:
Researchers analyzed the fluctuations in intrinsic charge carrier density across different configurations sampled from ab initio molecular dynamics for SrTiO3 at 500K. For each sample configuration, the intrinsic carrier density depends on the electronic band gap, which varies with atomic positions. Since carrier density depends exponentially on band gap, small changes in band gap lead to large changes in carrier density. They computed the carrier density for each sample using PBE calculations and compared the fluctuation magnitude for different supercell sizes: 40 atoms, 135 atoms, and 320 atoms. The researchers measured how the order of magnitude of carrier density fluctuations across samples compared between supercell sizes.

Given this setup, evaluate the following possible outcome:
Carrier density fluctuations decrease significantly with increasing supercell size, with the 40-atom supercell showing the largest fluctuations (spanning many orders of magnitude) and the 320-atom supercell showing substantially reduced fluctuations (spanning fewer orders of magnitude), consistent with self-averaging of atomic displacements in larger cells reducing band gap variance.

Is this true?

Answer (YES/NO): YES